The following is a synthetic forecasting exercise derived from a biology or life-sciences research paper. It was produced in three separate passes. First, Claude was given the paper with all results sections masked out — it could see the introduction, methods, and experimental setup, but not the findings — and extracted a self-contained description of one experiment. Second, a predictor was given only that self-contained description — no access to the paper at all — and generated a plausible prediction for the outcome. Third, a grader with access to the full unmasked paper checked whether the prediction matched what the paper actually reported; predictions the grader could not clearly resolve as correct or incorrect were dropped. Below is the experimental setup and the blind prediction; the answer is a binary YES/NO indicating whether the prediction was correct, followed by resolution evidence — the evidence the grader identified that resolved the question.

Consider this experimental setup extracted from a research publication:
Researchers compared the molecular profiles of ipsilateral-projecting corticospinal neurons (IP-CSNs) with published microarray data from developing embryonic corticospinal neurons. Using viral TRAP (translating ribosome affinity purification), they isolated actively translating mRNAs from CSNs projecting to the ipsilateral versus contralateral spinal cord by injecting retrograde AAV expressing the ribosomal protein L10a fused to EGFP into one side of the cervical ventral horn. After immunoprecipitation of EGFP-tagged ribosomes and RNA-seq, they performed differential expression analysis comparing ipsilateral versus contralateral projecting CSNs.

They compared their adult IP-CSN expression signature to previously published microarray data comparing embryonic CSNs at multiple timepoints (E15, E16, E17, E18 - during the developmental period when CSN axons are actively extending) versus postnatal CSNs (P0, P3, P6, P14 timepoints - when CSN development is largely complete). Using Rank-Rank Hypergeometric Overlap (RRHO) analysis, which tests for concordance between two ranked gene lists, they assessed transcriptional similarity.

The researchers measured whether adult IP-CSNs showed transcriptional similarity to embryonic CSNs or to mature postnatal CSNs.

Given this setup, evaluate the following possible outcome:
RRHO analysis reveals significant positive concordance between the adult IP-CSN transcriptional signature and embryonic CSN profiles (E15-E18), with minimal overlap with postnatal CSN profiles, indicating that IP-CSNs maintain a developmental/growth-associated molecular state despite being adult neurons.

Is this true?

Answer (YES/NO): YES